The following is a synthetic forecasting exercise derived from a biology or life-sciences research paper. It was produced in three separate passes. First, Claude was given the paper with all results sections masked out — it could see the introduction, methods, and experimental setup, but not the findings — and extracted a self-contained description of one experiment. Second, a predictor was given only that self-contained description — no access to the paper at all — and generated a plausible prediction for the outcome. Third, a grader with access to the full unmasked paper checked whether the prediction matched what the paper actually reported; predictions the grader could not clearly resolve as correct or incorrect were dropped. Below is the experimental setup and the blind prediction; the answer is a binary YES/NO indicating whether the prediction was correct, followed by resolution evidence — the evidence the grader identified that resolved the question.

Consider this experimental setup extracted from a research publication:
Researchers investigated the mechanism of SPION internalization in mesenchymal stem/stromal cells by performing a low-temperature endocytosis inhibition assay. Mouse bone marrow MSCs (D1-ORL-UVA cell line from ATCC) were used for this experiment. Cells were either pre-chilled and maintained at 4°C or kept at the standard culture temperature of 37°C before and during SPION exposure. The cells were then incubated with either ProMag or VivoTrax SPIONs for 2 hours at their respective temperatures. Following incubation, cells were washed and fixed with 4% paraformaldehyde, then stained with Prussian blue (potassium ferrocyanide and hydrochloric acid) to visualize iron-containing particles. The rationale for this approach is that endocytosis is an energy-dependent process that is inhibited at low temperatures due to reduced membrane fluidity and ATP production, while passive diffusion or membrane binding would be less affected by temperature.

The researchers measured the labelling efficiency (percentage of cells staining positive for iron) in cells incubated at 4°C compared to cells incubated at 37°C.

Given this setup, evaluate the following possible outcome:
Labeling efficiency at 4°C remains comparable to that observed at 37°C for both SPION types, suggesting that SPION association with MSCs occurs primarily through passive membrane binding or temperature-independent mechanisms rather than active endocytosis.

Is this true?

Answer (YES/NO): NO